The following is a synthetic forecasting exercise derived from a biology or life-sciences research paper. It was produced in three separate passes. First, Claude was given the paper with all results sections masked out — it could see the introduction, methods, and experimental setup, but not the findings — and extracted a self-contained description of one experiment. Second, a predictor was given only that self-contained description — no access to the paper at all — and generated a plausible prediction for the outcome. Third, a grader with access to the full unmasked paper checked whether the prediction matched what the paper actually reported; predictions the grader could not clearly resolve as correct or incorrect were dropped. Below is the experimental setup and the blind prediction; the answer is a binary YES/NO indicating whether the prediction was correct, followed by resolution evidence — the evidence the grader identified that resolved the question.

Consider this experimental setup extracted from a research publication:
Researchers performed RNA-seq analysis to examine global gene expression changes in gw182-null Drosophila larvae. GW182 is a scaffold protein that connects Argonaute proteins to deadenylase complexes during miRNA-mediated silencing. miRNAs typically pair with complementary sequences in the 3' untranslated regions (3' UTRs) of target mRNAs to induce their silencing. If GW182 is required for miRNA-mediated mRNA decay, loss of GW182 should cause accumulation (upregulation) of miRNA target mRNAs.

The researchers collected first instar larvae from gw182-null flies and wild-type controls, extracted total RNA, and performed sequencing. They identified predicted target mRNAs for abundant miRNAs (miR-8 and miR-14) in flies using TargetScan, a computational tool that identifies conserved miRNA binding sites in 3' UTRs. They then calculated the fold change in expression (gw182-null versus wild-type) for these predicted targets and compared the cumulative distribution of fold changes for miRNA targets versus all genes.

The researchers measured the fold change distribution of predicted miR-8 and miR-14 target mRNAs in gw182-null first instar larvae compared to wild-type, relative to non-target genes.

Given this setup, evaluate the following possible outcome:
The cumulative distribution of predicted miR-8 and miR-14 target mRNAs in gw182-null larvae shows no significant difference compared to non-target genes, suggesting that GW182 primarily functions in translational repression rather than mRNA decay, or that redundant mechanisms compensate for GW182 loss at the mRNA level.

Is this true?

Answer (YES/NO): NO